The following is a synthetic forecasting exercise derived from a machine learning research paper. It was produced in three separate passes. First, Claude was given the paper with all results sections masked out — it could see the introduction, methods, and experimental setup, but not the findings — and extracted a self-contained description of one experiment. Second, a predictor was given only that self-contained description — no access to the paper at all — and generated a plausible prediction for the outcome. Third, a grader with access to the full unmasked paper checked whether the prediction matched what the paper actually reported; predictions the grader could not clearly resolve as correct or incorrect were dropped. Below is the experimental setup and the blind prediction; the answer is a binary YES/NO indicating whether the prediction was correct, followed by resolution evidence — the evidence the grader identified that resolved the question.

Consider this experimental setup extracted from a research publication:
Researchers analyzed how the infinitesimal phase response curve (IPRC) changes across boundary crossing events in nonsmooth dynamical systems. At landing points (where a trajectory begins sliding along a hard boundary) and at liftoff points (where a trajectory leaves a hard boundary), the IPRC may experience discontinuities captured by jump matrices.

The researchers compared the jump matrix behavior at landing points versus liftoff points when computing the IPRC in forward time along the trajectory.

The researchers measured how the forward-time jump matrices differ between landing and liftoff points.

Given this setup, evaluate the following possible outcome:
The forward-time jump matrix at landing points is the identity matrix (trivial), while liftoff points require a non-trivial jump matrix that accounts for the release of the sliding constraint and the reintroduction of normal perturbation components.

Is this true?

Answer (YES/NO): NO